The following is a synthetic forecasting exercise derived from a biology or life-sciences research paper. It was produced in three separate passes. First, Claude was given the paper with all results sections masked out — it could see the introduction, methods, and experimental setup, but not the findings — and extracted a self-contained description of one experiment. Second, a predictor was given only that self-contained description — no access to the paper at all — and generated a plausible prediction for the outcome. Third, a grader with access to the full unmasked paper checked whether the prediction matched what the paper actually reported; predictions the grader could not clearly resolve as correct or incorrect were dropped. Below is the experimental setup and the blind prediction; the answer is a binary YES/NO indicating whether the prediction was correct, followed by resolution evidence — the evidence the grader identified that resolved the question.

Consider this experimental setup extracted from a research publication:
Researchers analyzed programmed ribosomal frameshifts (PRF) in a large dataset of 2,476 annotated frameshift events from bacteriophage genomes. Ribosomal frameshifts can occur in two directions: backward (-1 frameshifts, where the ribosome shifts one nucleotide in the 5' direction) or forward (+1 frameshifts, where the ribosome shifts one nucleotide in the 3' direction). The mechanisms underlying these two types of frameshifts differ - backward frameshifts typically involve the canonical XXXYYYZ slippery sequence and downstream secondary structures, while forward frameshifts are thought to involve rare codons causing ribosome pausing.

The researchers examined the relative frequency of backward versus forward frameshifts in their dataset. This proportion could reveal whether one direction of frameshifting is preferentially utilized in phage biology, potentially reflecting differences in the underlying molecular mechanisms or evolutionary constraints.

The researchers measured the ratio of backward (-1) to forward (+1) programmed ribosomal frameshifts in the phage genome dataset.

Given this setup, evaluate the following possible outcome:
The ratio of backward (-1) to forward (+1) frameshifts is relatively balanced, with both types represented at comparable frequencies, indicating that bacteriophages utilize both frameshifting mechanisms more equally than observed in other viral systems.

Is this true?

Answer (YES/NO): NO